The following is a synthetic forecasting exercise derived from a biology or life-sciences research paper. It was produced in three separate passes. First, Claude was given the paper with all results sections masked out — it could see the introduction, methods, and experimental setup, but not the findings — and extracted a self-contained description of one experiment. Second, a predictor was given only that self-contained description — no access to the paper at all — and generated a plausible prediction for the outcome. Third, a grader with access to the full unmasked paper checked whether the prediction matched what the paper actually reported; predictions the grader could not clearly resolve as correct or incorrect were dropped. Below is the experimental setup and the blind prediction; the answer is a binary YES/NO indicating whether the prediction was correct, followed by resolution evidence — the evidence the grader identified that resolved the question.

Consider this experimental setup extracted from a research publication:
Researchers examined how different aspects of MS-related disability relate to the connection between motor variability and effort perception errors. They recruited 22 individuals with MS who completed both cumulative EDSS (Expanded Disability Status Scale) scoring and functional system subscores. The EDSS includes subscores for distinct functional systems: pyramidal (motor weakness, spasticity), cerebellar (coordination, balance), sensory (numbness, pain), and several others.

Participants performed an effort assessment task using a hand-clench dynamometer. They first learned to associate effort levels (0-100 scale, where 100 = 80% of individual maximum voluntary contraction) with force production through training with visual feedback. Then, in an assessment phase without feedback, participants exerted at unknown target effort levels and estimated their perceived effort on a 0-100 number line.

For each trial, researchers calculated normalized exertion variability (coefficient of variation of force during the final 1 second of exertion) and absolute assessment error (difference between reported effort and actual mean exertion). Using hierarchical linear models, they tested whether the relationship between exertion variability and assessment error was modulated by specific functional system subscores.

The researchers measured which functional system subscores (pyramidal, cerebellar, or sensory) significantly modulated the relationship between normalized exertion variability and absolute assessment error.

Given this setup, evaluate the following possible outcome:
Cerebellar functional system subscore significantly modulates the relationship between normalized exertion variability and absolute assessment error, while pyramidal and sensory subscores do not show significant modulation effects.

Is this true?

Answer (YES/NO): NO